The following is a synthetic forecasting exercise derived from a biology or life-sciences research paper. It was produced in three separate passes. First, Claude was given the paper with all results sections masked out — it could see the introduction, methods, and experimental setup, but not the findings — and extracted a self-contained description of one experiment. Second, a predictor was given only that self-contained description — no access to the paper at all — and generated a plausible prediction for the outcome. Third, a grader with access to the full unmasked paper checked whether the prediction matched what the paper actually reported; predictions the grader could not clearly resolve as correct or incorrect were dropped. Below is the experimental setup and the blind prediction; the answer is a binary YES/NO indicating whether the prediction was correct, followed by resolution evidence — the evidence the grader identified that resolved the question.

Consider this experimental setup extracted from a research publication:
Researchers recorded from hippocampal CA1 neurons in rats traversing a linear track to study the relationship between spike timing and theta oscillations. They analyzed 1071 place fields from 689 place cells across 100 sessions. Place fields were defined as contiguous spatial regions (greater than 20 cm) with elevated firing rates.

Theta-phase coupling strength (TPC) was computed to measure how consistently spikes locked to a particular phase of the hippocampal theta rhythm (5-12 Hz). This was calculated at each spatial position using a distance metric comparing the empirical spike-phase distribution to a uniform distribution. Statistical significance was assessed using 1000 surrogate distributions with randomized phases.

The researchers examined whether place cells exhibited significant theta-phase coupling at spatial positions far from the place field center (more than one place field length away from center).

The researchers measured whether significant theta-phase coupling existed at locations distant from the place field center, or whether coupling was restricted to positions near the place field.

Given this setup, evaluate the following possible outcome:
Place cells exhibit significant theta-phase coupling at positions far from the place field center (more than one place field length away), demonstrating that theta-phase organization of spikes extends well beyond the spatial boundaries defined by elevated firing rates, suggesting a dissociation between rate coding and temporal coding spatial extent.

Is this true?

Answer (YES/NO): NO